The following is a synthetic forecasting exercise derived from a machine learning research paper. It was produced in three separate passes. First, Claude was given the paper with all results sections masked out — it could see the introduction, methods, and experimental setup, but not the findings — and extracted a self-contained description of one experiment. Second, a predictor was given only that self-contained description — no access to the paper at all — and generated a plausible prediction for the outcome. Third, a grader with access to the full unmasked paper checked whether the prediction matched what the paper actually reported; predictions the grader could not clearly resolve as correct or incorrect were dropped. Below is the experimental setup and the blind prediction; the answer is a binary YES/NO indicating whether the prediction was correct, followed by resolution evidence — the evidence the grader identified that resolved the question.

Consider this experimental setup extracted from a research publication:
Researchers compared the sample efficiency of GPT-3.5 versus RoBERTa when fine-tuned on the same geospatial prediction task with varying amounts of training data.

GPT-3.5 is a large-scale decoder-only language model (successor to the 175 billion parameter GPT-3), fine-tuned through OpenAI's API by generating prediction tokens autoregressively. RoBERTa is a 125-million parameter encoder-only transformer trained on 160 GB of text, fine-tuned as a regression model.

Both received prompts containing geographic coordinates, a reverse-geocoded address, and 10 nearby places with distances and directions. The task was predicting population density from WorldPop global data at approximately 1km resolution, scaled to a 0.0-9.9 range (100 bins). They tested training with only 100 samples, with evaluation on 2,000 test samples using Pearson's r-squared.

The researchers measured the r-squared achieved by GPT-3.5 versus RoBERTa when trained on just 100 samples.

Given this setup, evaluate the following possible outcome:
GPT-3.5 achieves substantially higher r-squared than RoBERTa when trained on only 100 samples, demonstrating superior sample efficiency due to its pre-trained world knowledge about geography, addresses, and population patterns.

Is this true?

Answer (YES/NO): YES